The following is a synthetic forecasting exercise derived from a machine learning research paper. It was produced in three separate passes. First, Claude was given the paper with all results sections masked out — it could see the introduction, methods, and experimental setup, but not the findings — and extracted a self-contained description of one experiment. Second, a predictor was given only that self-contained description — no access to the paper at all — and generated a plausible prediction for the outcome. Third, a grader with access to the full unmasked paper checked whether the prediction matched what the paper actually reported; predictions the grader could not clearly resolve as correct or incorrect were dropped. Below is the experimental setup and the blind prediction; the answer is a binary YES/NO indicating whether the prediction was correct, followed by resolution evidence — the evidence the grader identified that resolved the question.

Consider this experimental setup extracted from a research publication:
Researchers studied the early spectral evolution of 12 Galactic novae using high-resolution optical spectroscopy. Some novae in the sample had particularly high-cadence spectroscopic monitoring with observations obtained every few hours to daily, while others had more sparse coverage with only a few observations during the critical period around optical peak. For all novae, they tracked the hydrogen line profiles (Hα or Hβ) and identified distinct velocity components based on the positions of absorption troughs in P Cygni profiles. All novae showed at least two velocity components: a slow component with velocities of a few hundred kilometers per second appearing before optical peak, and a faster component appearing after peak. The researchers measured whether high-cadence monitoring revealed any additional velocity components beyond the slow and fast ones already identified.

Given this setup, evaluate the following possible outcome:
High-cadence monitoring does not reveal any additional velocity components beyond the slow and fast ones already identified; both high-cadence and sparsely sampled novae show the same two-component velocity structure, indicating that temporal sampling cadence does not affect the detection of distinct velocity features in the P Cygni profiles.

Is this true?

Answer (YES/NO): NO